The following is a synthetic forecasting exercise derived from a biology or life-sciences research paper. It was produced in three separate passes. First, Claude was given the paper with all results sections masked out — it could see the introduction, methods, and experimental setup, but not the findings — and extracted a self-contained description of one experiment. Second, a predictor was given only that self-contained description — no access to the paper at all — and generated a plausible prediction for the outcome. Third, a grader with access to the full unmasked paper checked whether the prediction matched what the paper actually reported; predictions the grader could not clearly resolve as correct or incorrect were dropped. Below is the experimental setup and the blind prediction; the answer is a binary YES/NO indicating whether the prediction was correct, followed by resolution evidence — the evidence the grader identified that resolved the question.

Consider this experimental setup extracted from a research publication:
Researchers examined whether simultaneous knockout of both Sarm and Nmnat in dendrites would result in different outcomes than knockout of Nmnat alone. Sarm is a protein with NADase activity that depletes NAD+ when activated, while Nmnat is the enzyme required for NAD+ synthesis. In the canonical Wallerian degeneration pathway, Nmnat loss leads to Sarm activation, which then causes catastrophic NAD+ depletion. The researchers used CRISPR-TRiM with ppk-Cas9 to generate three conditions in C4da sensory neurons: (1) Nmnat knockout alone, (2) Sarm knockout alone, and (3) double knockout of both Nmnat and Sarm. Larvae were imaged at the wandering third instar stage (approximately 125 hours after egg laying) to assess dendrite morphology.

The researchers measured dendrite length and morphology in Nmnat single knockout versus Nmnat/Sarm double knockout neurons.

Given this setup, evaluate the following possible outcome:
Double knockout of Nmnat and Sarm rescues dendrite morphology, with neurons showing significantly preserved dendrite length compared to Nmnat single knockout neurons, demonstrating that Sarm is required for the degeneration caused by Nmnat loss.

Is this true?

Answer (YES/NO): YES